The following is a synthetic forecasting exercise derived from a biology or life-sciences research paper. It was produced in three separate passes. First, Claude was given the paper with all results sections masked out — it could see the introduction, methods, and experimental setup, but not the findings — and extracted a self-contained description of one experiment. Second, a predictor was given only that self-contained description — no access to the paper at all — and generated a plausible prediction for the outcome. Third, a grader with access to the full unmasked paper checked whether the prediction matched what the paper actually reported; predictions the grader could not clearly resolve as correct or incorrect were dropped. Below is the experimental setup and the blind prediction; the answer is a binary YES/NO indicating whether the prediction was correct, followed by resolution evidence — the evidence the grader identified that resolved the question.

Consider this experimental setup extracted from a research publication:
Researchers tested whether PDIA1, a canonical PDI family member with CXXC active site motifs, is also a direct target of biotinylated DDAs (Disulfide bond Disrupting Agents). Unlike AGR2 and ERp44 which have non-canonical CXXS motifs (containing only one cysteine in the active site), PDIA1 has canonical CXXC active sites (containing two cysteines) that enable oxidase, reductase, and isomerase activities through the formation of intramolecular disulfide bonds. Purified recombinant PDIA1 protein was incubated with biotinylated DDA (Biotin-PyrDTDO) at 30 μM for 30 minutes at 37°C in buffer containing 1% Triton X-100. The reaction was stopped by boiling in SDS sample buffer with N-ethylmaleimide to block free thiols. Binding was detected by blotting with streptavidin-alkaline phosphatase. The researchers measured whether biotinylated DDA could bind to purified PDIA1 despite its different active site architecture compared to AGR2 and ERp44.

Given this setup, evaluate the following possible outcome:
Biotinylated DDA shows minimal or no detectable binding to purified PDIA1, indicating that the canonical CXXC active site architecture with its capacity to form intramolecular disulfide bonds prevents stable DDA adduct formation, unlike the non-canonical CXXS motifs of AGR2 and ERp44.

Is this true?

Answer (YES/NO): NO